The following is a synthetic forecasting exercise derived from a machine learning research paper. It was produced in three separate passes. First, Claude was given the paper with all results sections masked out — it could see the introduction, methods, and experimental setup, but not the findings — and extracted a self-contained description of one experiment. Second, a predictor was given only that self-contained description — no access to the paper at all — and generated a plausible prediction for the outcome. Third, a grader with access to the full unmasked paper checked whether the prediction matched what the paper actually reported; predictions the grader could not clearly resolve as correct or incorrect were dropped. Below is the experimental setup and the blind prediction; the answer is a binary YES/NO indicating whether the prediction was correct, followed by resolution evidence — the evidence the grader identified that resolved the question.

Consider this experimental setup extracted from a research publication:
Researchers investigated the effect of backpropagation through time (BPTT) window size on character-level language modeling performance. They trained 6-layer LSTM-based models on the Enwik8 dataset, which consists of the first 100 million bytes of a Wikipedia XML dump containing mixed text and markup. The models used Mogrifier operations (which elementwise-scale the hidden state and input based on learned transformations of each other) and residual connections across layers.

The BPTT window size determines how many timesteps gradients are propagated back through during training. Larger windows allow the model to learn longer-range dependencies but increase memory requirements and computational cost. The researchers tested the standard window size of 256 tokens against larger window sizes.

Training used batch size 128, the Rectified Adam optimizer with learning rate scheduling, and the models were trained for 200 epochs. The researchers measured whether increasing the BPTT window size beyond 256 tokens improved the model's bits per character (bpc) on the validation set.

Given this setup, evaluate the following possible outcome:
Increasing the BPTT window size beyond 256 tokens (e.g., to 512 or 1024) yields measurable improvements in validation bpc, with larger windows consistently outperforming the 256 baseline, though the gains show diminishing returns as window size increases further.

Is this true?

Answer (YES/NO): NO